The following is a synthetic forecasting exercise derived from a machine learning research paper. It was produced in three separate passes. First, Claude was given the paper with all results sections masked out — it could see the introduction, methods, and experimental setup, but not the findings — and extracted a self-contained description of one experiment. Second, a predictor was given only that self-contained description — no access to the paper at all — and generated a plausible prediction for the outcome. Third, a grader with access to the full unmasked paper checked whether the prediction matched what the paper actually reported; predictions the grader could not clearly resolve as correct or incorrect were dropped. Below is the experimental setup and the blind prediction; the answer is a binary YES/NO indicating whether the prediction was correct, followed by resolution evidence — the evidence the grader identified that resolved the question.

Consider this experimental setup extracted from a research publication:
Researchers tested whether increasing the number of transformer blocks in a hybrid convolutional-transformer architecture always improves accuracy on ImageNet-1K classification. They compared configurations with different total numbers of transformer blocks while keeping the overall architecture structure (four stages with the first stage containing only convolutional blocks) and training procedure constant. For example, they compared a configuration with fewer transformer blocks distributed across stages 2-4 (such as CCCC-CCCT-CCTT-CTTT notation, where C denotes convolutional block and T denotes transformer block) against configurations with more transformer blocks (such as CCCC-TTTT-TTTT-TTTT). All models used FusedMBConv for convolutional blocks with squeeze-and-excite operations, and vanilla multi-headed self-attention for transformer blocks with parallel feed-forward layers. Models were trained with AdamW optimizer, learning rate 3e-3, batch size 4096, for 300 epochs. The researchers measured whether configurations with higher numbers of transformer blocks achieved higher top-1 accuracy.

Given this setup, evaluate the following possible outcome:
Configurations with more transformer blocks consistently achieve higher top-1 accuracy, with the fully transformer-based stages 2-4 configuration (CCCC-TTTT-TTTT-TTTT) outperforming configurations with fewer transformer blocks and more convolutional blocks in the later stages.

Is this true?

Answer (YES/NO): NO